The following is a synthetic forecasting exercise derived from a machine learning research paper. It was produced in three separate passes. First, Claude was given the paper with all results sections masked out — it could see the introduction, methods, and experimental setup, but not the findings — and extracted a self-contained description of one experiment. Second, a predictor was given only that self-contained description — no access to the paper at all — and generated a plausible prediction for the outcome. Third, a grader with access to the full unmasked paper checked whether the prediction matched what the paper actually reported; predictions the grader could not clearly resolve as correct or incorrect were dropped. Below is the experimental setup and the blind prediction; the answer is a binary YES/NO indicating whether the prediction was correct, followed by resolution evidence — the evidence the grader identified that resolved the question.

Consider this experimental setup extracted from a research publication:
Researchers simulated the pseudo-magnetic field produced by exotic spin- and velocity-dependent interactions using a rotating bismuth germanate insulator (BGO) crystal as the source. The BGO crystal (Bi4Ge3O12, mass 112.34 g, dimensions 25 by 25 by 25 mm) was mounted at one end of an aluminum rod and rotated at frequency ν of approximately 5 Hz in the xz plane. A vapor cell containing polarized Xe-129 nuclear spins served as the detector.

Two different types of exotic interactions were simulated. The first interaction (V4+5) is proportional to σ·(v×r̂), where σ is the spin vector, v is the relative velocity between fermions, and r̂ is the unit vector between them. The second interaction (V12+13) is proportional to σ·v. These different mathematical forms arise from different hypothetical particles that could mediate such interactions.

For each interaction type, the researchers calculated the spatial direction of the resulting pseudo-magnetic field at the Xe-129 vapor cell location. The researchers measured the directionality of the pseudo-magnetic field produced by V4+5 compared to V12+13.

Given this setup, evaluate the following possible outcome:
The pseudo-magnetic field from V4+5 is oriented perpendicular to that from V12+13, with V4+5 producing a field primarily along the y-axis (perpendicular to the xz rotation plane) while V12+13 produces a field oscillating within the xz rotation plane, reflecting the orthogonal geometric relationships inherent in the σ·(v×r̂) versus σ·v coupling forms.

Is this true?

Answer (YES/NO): YES